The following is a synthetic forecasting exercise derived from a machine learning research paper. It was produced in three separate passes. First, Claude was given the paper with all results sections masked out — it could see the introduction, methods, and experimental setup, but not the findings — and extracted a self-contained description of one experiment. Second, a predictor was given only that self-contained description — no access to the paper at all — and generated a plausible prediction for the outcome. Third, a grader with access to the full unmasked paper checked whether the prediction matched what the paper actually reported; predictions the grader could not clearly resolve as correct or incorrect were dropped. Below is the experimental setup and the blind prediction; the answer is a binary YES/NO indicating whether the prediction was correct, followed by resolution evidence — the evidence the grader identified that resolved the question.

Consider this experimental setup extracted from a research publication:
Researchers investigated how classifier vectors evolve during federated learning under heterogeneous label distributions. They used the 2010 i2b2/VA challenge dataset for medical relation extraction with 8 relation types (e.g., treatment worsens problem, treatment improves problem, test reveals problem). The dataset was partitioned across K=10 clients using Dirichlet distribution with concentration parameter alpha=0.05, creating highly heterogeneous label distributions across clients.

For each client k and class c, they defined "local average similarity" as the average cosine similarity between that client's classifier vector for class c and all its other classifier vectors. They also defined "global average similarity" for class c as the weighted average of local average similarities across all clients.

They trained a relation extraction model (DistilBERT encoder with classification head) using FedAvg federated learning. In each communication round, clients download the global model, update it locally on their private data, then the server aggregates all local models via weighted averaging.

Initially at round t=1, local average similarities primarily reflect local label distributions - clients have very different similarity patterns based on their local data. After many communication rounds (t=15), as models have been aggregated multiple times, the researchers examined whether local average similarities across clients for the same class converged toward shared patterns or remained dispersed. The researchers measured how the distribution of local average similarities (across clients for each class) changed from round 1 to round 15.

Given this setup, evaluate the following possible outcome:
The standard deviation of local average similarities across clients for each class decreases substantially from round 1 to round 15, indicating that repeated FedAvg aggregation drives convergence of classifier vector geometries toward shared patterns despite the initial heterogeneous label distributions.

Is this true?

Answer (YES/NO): NO